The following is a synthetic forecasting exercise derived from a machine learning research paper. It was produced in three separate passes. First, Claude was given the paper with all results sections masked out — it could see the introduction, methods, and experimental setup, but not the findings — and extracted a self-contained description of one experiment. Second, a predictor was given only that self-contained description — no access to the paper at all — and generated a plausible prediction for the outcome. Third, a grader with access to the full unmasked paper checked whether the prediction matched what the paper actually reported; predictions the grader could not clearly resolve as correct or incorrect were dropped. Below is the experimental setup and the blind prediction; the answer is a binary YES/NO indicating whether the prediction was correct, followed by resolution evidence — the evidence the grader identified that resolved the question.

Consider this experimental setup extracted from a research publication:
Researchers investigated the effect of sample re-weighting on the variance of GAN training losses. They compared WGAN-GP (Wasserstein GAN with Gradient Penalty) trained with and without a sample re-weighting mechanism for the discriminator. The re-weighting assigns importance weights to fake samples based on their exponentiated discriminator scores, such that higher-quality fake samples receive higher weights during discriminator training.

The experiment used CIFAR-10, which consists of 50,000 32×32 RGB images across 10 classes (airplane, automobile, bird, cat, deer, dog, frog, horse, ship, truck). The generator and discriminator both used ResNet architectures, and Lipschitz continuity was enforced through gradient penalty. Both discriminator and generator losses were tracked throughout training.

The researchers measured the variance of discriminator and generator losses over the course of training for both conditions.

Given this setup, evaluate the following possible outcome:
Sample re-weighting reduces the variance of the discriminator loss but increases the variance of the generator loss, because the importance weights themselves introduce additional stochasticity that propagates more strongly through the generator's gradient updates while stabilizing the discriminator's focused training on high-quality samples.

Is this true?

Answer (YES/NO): NO